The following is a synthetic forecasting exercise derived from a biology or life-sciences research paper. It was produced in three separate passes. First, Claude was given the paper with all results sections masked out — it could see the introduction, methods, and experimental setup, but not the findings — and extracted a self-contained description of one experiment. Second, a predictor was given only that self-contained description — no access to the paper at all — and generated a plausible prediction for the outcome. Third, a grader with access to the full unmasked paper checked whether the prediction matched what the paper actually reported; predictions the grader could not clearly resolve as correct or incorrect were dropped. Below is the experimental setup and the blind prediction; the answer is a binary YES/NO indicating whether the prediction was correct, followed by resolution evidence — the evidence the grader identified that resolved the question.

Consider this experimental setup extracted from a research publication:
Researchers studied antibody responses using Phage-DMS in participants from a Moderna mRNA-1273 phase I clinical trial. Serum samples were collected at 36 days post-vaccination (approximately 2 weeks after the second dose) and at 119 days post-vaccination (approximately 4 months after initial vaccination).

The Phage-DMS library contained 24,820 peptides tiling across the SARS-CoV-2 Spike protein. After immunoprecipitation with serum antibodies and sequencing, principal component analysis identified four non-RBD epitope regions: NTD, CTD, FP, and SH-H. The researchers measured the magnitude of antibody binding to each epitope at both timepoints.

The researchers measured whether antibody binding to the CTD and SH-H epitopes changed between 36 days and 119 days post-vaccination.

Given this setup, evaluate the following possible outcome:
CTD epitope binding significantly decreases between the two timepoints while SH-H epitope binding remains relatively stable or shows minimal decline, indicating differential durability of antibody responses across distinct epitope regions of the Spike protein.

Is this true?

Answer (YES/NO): NO